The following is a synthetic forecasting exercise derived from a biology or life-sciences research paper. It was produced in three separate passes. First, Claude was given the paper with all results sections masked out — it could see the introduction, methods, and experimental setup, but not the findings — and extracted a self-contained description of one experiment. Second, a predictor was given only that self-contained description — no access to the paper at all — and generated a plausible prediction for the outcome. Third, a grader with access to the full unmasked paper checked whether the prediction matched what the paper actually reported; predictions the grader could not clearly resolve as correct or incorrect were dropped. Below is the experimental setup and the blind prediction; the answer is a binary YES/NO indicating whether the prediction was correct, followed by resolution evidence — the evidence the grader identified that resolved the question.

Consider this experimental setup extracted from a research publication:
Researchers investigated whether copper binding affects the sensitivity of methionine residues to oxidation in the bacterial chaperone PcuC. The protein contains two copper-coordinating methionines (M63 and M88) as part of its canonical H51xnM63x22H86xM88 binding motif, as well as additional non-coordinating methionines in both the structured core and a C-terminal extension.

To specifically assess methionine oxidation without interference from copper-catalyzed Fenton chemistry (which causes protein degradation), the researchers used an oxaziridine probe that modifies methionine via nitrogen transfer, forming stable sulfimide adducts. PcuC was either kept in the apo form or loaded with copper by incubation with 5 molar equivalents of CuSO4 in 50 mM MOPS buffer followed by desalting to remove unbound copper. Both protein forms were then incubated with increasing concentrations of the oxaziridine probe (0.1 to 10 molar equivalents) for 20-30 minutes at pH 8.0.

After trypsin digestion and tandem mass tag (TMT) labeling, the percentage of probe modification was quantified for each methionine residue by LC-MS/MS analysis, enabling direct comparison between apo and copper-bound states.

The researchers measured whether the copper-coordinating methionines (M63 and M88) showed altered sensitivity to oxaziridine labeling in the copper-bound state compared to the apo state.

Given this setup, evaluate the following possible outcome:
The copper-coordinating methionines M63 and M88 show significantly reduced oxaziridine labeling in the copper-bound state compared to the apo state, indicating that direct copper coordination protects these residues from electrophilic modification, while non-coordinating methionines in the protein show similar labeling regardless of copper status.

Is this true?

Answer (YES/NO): NO